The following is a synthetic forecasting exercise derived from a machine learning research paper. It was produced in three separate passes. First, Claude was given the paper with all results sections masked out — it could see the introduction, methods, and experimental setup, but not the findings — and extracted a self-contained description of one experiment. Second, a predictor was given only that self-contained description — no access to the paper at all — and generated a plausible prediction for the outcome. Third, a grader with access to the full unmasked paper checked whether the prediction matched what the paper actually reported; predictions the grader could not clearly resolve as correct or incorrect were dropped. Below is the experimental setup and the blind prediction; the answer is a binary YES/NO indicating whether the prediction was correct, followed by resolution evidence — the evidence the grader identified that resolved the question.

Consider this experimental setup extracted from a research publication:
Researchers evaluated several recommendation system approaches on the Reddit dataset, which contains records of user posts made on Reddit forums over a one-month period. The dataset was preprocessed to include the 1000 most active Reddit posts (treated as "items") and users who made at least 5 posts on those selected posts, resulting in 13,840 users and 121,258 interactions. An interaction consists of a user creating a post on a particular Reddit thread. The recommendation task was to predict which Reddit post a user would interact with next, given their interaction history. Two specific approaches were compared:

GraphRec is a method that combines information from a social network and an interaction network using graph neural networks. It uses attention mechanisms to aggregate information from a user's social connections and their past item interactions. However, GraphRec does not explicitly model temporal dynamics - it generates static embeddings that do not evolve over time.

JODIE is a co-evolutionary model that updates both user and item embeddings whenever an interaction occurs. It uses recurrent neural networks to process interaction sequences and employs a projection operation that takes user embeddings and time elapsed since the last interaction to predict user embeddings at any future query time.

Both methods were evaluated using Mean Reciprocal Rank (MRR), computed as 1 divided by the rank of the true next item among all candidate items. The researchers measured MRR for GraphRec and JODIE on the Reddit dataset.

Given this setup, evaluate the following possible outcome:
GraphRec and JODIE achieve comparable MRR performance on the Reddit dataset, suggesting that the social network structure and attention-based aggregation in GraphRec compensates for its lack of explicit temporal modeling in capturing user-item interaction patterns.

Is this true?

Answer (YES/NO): NO